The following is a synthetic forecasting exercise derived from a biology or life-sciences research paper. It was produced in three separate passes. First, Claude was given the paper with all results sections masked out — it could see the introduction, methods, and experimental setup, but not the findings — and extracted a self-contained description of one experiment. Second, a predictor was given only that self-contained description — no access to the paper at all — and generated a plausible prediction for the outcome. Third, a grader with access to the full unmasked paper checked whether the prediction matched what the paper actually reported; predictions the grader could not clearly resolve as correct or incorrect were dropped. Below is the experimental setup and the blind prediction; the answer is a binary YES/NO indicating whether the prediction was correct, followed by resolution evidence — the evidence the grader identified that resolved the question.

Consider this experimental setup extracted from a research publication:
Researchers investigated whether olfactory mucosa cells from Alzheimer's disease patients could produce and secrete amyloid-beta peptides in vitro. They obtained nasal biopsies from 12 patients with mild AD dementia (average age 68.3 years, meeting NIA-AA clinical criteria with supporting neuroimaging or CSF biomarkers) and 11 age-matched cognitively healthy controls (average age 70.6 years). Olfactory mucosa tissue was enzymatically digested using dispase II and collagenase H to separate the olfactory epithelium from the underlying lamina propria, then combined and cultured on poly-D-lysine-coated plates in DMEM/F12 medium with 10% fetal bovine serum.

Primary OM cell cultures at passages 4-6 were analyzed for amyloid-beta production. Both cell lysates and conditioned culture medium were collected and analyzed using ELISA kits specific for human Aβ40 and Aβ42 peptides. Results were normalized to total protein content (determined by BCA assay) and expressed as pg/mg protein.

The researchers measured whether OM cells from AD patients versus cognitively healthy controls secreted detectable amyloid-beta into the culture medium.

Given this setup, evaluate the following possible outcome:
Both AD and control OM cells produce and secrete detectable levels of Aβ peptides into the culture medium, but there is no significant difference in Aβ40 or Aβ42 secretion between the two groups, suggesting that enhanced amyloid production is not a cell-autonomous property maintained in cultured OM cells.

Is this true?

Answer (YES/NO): NO